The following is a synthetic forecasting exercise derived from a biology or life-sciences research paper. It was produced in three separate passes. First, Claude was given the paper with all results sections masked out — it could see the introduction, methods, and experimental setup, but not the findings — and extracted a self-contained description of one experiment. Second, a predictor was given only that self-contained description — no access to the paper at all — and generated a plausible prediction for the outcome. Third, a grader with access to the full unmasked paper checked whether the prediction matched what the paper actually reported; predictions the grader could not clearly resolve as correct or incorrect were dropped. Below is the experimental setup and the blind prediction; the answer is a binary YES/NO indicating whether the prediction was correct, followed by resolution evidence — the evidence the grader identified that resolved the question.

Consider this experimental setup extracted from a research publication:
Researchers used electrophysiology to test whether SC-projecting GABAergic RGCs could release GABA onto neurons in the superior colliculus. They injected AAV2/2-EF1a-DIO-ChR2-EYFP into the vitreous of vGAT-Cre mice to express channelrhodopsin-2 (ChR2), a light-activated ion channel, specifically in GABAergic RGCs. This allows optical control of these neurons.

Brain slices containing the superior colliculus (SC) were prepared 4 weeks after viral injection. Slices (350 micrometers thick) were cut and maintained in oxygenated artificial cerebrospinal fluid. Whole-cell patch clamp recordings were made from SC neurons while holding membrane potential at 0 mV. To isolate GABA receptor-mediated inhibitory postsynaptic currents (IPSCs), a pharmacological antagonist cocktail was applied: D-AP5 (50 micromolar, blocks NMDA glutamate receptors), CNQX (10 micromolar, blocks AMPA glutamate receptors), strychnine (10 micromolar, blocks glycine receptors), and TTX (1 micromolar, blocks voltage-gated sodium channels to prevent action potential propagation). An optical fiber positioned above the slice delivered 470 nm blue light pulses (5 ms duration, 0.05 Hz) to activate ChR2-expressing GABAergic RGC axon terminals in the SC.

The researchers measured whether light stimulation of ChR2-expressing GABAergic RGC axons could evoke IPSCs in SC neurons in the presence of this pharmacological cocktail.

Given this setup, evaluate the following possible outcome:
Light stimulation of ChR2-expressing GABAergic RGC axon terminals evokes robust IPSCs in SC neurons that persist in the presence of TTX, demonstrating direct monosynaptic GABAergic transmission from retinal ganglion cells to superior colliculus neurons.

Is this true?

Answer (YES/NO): YES